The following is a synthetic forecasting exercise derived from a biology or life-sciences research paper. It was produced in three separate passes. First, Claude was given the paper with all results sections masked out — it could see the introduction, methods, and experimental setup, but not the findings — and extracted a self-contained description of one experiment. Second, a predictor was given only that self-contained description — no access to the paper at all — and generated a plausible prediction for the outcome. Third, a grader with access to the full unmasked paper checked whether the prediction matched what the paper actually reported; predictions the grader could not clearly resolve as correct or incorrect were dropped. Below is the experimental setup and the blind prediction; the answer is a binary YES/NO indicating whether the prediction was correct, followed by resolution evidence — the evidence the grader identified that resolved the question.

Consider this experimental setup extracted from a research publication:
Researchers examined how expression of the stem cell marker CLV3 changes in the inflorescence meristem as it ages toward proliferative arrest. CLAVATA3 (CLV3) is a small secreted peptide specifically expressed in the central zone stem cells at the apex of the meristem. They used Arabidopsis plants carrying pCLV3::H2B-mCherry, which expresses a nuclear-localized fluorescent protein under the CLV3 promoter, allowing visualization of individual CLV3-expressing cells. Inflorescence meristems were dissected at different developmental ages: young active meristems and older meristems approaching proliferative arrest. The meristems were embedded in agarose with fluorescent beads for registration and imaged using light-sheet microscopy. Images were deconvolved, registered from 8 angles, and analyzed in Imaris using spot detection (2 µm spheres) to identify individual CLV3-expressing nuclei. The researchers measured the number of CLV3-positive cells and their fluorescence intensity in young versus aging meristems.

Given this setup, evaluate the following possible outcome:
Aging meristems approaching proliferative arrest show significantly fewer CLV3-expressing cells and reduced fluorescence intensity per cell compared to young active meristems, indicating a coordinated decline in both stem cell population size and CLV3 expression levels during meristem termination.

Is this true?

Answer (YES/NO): NO